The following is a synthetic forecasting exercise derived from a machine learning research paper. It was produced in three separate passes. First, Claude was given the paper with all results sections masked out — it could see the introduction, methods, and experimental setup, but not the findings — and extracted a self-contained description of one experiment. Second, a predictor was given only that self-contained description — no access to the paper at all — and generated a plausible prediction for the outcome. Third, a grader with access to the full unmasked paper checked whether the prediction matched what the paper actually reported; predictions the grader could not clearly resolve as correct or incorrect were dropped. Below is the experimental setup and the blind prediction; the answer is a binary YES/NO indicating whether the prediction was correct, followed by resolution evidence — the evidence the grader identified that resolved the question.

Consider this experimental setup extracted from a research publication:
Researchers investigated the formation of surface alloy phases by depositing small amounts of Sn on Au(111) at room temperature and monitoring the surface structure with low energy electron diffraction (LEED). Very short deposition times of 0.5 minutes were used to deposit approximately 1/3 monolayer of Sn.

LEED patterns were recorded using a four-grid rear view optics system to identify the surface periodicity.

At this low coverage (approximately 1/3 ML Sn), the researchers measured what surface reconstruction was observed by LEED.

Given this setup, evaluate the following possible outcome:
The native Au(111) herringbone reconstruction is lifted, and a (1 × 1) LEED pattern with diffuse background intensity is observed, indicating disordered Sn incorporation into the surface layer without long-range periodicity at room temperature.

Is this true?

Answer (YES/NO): NO